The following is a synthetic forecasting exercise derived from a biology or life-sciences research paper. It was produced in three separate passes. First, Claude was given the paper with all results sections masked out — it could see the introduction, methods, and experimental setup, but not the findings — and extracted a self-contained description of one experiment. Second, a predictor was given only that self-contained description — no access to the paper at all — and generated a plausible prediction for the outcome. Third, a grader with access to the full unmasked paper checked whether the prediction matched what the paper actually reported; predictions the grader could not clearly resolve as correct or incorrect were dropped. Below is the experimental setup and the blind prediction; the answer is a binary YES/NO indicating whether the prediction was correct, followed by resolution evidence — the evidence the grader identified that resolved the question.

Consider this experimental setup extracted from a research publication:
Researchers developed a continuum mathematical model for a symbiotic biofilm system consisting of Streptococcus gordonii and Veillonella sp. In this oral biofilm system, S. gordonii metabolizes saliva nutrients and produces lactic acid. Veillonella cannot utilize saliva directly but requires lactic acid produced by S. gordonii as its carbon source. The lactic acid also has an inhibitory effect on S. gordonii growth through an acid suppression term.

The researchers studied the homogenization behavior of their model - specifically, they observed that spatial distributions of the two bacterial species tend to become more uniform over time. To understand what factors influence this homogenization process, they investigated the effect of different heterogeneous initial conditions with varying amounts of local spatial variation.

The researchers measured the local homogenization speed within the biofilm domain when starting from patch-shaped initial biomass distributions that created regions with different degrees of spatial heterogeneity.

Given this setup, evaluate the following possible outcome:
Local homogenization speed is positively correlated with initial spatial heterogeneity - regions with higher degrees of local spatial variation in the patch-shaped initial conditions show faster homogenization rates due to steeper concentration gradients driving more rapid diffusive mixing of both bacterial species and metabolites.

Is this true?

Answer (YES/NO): NO